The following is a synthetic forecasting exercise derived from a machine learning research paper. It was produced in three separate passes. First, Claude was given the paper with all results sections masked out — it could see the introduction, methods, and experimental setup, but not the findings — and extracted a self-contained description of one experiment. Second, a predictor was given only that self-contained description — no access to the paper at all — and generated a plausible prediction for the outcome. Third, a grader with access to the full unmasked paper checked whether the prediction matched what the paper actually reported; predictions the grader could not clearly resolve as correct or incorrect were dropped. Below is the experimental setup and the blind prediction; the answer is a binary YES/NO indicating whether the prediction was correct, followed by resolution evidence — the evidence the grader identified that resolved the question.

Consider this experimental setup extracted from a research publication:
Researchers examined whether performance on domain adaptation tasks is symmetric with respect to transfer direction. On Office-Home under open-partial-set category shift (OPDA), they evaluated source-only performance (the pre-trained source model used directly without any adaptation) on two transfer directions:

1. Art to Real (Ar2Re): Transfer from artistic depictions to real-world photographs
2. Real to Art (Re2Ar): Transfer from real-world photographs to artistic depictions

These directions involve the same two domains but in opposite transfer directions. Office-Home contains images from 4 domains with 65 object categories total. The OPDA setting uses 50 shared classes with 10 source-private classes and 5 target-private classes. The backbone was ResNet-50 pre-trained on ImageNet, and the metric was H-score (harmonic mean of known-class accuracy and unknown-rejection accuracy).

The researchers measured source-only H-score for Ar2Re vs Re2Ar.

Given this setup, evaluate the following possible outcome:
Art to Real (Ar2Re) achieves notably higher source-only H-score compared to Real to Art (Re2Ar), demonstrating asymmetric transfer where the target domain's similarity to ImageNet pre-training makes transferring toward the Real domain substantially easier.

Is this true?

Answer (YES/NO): YES